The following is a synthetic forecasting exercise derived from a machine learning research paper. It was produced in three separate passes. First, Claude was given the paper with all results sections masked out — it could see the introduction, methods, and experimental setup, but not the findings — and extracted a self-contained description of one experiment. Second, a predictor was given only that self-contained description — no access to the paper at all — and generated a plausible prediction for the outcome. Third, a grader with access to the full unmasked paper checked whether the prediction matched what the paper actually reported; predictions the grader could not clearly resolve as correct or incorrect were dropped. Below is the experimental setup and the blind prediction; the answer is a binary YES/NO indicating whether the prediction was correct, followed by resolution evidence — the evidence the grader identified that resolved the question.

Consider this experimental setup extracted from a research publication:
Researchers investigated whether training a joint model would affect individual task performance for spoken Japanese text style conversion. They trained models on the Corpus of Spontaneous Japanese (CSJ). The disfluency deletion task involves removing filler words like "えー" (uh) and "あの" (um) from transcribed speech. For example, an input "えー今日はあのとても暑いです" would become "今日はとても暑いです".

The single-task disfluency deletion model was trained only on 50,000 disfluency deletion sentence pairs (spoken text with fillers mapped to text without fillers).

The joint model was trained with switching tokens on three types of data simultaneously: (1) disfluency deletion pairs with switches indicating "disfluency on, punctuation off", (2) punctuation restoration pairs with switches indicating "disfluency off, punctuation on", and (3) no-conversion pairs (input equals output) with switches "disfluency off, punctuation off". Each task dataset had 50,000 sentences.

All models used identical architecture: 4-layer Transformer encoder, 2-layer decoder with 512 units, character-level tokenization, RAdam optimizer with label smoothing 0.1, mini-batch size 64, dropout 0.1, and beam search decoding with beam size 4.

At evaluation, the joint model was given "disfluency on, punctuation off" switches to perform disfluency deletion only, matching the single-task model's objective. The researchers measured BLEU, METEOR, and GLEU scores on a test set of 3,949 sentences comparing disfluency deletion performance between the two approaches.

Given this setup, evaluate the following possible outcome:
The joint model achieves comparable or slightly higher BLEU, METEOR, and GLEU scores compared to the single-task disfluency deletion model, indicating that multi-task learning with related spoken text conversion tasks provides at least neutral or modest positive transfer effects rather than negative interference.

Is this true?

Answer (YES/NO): NO